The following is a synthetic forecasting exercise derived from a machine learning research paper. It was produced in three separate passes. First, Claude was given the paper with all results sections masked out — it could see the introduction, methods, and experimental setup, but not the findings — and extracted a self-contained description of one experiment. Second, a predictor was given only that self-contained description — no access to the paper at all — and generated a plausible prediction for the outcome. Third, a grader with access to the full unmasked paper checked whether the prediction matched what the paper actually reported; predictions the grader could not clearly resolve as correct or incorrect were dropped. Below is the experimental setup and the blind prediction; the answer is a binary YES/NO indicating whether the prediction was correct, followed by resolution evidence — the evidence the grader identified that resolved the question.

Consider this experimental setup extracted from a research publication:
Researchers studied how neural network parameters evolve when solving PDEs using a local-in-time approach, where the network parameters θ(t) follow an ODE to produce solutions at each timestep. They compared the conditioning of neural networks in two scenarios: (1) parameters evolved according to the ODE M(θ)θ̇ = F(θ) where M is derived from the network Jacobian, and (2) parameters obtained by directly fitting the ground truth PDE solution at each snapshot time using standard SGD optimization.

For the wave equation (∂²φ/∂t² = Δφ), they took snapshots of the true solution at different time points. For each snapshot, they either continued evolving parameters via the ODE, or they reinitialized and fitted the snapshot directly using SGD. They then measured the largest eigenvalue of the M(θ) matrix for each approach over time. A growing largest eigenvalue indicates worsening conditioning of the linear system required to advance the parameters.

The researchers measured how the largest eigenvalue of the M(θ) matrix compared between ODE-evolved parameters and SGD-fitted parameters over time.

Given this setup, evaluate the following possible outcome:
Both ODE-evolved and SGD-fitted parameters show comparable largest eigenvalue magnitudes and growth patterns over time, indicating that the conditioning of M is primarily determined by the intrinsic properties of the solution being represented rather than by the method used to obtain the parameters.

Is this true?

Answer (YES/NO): NO